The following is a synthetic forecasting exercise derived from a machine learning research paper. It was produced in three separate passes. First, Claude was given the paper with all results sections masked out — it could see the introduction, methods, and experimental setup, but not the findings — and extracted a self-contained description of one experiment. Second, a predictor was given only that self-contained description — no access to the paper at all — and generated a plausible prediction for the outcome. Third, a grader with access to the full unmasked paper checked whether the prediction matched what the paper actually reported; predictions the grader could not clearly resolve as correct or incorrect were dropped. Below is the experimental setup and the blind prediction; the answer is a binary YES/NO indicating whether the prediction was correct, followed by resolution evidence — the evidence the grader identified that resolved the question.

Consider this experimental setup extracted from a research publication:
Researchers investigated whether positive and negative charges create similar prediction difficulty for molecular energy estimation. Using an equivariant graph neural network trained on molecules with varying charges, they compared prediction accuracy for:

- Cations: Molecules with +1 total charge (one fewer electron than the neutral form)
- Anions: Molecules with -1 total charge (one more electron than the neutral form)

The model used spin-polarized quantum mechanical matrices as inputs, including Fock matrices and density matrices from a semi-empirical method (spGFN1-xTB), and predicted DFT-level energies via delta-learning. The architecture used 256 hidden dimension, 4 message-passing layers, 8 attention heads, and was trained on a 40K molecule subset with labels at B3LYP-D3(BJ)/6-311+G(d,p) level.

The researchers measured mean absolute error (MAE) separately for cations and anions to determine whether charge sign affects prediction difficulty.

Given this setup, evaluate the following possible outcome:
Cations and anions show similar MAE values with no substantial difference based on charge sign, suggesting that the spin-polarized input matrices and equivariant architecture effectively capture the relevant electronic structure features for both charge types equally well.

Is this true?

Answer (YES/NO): YES